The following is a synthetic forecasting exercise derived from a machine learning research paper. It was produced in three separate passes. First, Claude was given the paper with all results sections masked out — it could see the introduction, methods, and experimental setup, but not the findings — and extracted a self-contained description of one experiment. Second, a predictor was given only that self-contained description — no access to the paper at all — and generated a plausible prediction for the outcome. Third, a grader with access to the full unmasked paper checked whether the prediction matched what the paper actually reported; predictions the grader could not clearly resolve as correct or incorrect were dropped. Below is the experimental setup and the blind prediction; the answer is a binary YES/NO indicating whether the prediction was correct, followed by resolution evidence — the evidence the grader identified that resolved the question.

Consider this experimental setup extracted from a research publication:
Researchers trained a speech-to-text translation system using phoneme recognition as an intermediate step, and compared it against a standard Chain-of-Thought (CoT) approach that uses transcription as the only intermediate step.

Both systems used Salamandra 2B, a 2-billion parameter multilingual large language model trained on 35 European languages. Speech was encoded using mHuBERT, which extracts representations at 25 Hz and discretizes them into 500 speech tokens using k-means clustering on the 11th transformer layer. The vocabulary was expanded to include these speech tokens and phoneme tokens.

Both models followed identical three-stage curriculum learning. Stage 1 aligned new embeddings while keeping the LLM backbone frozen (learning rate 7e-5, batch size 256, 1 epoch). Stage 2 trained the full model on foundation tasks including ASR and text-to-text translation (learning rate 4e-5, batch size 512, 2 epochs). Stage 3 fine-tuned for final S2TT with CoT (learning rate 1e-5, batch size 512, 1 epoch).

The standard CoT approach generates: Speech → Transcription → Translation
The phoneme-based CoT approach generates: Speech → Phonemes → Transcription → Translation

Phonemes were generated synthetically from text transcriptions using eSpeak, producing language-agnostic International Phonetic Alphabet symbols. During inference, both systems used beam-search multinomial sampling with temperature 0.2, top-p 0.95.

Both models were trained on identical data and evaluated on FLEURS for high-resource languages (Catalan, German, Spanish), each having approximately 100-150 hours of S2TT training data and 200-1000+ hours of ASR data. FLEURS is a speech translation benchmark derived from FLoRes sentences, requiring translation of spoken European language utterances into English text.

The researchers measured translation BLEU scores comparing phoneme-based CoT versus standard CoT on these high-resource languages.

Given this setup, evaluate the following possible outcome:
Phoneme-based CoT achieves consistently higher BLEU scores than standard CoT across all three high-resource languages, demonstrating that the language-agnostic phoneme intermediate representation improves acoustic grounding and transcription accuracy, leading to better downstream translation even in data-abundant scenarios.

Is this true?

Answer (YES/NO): NO